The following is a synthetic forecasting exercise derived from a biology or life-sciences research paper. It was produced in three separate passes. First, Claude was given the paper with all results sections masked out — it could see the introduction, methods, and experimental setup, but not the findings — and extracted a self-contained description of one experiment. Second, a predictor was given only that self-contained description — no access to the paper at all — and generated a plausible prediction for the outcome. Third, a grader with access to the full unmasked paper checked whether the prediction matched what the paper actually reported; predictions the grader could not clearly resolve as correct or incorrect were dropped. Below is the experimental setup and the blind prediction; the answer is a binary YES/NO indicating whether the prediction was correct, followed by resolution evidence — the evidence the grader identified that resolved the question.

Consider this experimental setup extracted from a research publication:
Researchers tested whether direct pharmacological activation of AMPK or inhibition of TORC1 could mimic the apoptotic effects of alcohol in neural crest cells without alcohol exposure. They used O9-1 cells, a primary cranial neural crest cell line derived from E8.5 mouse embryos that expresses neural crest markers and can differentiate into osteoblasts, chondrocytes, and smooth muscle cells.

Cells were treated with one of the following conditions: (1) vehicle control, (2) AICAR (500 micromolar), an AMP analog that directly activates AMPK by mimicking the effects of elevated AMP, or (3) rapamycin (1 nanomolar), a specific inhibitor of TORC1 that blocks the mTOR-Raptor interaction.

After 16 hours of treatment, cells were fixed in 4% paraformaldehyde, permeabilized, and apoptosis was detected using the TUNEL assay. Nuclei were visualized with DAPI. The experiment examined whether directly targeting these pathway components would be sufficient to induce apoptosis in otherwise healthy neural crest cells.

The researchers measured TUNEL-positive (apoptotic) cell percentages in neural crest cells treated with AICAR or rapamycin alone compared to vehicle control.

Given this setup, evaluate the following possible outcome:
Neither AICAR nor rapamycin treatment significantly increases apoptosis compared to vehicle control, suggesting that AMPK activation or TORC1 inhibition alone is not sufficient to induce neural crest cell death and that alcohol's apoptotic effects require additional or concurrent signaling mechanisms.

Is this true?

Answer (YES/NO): YES